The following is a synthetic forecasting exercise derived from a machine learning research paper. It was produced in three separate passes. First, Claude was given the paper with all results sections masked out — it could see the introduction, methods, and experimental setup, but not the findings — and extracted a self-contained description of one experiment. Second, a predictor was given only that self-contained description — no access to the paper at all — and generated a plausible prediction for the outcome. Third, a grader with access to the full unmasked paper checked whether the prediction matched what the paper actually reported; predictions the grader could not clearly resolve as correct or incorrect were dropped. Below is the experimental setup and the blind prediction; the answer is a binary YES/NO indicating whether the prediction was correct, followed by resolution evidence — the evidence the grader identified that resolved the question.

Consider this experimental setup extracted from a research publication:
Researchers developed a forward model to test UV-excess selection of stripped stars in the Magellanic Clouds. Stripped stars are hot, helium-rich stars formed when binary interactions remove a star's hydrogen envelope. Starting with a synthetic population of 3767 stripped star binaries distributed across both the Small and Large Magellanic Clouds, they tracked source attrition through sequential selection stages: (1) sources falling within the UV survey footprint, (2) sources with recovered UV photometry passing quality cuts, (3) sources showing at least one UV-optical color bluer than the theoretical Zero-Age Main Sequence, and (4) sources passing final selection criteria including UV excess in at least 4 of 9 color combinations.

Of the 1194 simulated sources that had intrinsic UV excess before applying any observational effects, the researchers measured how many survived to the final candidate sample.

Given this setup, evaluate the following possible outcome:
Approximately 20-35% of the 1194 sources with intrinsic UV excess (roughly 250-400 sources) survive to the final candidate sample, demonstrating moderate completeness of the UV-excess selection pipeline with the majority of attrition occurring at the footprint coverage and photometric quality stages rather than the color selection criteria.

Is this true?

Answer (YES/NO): NO